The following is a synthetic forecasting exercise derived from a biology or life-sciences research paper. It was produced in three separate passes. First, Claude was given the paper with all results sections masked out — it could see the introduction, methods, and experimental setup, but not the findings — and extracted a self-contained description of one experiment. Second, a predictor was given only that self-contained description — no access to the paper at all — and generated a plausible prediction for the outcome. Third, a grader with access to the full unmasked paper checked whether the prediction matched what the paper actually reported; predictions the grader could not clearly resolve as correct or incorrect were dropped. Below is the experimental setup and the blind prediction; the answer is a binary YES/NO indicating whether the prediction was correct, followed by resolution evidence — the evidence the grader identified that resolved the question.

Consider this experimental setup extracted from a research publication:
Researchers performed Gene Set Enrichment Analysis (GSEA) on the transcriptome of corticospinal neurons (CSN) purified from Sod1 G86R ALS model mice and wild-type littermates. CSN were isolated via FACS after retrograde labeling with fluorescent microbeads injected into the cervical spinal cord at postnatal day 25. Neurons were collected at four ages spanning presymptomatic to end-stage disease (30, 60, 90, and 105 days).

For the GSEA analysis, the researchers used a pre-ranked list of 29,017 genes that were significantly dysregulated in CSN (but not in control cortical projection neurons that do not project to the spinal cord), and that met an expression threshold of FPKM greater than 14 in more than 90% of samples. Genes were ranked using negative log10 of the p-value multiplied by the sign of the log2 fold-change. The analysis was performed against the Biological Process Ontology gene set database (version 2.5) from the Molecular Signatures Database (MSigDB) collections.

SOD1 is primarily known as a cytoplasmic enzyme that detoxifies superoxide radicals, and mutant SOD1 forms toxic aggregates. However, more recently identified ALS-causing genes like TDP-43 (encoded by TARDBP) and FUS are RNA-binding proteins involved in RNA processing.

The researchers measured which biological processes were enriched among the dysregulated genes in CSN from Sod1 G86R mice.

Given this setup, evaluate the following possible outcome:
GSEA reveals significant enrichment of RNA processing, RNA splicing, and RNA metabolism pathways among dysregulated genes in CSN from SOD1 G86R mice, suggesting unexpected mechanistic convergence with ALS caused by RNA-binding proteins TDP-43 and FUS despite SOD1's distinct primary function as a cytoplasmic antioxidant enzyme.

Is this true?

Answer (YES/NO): YES